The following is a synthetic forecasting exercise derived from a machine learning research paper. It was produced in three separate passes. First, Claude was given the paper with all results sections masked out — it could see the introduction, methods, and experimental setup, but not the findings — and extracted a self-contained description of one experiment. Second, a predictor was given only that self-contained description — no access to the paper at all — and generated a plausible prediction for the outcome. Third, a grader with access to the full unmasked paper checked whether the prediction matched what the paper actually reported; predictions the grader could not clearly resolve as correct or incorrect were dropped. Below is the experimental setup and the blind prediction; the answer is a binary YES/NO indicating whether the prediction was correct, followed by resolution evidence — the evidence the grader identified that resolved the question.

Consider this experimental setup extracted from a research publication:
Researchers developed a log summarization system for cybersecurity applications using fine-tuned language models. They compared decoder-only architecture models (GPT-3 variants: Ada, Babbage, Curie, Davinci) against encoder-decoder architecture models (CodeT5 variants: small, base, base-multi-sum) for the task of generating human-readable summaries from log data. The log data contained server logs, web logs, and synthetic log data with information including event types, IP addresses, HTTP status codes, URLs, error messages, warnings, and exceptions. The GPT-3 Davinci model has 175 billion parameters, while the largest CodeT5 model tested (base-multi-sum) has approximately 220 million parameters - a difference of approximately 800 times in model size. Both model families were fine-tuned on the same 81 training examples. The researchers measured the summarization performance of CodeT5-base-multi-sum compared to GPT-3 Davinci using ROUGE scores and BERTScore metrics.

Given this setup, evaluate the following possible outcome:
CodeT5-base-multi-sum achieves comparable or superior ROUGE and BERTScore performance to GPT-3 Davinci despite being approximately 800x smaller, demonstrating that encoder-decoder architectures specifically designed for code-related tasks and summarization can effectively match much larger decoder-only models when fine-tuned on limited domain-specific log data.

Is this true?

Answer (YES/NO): NO